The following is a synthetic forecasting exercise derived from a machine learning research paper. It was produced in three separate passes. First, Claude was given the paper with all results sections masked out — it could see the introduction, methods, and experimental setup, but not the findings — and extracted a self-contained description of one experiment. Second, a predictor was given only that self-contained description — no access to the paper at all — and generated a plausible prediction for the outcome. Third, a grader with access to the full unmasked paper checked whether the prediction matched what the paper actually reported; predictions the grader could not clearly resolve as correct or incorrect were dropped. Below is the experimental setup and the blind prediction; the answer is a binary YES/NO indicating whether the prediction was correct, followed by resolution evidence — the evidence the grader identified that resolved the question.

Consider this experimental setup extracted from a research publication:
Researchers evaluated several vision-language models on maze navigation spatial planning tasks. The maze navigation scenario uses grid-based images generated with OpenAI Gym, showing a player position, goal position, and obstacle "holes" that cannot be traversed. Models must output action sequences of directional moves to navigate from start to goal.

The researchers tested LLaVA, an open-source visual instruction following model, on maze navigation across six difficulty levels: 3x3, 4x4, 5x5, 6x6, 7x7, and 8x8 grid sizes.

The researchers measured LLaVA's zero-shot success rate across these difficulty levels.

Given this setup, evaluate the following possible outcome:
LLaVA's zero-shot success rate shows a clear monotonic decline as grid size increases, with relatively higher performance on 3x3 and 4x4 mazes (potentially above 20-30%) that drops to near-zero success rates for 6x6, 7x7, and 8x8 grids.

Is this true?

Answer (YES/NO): NO